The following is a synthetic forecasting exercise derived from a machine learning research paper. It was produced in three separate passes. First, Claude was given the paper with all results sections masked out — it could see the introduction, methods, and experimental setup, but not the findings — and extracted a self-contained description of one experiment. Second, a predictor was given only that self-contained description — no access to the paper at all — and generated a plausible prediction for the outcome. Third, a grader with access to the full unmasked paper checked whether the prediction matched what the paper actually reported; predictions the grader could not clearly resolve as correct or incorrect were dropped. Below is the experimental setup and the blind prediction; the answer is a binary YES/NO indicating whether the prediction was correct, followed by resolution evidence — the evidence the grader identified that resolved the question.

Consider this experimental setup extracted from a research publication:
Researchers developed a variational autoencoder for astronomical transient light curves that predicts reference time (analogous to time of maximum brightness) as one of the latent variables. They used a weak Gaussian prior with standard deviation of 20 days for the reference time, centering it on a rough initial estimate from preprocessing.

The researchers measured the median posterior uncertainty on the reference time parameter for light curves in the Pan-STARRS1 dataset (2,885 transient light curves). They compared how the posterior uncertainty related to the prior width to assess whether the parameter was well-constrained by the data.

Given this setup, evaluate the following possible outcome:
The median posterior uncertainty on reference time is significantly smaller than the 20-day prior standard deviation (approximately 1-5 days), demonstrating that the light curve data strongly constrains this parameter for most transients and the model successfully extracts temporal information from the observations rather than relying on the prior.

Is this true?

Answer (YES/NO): NO